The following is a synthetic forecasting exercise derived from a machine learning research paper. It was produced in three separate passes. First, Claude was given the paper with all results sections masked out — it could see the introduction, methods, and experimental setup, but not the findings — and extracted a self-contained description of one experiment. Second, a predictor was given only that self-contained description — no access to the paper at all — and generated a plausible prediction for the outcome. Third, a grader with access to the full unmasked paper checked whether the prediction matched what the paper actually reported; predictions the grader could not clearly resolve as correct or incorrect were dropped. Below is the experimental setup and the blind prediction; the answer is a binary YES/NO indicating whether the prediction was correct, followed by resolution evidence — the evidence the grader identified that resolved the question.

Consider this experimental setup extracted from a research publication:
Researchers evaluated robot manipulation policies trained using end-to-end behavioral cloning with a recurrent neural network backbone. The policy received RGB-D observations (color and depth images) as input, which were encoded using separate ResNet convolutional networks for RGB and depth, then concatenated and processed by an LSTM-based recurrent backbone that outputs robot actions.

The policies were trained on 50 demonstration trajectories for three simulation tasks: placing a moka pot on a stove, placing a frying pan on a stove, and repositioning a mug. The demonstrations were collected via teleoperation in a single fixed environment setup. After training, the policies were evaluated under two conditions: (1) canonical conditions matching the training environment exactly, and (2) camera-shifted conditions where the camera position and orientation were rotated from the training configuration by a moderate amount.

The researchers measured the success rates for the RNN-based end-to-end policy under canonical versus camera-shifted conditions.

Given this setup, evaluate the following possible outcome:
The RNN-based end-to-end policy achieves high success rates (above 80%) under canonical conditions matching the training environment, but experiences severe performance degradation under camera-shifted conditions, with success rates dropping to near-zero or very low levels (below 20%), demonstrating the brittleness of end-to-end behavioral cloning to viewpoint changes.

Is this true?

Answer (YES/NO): NO